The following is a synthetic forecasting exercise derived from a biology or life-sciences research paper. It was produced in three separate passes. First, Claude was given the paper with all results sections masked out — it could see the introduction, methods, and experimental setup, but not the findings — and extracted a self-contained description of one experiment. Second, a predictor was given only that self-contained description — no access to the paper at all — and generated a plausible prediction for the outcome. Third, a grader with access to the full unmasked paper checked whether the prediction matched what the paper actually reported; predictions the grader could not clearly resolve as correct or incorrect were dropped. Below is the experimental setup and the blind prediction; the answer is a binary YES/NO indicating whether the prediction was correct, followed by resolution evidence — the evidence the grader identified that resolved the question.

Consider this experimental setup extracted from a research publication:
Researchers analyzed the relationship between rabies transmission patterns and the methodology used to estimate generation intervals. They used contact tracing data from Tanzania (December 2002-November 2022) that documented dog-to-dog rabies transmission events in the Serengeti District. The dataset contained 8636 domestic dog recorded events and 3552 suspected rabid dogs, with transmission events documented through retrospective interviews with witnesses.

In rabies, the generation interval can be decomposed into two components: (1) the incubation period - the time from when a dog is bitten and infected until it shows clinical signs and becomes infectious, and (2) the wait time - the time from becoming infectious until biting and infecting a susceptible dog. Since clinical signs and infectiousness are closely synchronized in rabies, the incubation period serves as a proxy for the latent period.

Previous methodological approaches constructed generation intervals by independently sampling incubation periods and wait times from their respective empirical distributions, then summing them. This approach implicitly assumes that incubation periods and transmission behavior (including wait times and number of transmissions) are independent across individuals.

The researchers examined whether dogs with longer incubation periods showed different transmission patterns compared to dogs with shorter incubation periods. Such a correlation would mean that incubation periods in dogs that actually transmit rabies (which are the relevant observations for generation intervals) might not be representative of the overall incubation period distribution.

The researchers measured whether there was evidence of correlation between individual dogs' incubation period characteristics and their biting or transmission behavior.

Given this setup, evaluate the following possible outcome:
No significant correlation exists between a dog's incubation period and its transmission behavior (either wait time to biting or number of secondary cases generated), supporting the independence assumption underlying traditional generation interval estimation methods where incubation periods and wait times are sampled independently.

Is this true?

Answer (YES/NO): NO